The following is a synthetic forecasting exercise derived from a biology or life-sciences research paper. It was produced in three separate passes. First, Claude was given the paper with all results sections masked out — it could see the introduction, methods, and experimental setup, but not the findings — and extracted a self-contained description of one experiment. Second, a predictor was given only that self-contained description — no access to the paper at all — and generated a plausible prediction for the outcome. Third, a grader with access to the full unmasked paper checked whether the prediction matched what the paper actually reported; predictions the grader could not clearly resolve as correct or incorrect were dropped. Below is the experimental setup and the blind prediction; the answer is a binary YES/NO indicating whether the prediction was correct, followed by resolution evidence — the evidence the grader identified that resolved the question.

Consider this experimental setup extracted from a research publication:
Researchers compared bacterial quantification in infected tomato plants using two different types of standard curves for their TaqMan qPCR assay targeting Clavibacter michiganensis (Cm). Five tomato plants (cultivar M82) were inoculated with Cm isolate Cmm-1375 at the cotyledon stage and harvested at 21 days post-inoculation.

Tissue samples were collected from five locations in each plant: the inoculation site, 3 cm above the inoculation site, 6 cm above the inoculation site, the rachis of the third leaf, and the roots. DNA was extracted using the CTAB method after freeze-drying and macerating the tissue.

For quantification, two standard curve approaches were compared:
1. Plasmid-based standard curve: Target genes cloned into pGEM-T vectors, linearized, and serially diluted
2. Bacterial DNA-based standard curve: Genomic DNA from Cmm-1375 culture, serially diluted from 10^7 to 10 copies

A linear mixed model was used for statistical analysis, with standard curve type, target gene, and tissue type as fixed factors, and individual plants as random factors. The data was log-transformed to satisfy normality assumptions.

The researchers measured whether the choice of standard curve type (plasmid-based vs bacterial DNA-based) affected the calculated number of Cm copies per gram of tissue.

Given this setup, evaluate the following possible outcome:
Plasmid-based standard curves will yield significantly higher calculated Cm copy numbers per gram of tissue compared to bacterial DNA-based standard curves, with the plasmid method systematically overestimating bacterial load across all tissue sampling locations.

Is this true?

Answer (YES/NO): NO